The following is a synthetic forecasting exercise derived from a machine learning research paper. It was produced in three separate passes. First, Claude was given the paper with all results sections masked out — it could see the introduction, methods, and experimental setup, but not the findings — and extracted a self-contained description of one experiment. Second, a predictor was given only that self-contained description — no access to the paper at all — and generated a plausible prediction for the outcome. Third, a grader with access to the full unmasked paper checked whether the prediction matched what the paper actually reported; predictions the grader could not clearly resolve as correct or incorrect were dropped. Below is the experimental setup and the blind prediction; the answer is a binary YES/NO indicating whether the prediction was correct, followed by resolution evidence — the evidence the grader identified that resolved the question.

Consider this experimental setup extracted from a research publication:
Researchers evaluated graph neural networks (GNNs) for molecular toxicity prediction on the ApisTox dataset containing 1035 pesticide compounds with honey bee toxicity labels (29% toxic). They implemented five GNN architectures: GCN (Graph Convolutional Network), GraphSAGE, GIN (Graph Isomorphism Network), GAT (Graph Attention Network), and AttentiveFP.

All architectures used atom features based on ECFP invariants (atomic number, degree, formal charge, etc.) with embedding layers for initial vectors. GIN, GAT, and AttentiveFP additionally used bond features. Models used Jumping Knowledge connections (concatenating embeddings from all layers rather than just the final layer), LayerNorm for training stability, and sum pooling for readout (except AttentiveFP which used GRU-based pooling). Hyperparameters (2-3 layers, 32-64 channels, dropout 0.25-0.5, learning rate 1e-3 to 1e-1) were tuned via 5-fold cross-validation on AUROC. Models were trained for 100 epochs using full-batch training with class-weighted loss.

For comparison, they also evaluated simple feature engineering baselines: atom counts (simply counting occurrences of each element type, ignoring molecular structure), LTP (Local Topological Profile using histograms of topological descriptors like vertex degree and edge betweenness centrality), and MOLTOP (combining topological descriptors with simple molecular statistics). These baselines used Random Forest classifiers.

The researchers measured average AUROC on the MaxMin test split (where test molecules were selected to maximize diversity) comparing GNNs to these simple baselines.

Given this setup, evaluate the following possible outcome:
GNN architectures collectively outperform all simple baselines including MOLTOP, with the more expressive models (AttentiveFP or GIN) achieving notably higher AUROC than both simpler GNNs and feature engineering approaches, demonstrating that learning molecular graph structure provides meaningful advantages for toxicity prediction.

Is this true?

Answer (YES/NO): NO